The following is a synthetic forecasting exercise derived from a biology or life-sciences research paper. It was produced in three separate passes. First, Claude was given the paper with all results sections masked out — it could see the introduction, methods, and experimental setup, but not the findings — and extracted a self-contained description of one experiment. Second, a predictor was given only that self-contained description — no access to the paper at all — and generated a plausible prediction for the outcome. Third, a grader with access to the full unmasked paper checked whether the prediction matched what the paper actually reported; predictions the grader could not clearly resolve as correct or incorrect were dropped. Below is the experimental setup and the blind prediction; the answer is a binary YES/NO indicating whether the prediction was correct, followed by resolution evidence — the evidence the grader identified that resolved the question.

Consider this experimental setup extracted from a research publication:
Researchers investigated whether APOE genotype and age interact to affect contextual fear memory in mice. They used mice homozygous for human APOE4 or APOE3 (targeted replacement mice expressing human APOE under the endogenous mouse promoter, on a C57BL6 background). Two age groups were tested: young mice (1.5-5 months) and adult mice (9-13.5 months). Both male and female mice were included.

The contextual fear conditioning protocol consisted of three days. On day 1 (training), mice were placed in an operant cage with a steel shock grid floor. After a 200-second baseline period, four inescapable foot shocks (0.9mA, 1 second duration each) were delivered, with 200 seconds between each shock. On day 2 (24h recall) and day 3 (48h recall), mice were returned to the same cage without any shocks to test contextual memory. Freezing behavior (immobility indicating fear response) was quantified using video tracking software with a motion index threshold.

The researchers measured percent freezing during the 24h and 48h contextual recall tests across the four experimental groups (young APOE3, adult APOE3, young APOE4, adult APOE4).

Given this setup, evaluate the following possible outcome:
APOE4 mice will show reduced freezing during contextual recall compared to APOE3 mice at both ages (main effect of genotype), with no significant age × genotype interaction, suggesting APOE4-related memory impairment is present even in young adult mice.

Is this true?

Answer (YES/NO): NO